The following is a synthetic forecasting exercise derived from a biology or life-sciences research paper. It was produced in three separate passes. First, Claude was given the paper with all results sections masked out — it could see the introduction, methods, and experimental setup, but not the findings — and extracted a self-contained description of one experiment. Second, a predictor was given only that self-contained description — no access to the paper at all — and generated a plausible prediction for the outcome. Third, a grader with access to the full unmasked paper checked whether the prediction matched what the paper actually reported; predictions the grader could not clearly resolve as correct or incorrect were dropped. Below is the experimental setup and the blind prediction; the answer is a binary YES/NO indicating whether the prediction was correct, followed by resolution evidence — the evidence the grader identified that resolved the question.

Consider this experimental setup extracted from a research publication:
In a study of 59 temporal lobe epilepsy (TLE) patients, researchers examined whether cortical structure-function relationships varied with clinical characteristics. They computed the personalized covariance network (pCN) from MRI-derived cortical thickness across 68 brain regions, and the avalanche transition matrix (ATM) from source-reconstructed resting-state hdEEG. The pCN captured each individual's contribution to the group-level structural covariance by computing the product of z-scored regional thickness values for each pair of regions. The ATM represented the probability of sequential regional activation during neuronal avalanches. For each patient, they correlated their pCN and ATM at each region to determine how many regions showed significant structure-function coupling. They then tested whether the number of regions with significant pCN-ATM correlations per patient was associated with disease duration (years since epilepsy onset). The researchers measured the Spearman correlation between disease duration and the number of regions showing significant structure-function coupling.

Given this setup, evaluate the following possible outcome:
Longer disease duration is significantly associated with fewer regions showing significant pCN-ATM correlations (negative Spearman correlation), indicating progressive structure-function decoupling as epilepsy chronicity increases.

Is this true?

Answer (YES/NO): NO